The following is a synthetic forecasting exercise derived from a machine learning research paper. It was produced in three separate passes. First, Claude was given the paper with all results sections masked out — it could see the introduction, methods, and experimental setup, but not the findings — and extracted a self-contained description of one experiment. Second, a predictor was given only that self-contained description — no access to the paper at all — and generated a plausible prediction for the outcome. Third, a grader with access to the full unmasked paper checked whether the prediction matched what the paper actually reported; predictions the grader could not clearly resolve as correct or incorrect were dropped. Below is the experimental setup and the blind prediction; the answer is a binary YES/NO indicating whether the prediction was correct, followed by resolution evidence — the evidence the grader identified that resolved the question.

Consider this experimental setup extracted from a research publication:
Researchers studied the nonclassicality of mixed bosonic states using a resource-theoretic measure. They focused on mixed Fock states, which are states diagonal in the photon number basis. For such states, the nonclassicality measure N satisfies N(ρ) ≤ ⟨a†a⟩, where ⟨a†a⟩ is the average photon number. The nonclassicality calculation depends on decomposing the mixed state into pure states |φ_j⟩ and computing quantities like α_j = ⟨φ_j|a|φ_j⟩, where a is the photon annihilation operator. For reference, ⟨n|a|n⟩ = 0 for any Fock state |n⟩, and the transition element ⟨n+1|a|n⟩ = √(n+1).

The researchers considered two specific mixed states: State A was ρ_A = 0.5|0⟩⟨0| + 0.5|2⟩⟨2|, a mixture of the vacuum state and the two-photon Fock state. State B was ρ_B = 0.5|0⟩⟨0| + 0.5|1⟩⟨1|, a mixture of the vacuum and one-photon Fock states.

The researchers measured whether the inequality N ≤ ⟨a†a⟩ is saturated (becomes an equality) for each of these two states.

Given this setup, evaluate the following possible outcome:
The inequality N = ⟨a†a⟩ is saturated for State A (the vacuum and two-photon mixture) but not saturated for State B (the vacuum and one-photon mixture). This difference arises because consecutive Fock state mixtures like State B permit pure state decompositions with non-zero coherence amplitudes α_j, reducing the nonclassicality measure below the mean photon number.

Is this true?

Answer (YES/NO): YES